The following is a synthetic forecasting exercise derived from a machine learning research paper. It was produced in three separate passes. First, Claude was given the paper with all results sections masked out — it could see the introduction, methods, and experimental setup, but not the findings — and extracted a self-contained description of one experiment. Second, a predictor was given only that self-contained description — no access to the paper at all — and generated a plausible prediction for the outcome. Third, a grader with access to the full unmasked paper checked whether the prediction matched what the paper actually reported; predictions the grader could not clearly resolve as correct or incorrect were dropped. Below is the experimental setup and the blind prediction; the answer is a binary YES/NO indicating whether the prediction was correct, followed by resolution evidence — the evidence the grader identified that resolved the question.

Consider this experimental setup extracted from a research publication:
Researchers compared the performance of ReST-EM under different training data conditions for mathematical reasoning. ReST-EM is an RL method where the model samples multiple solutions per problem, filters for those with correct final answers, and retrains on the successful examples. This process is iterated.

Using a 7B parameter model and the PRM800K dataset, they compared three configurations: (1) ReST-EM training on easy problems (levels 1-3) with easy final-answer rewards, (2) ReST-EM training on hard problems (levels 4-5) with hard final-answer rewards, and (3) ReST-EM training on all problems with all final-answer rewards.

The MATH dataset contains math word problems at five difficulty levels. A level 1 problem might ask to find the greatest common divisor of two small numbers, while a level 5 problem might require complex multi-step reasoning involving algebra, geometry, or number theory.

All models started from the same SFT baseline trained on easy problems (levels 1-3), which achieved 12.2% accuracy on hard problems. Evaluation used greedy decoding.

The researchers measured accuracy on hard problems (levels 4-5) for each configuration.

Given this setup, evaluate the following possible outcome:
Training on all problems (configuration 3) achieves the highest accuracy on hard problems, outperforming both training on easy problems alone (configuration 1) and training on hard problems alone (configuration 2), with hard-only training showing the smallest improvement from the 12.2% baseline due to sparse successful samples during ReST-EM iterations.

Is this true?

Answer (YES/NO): NO